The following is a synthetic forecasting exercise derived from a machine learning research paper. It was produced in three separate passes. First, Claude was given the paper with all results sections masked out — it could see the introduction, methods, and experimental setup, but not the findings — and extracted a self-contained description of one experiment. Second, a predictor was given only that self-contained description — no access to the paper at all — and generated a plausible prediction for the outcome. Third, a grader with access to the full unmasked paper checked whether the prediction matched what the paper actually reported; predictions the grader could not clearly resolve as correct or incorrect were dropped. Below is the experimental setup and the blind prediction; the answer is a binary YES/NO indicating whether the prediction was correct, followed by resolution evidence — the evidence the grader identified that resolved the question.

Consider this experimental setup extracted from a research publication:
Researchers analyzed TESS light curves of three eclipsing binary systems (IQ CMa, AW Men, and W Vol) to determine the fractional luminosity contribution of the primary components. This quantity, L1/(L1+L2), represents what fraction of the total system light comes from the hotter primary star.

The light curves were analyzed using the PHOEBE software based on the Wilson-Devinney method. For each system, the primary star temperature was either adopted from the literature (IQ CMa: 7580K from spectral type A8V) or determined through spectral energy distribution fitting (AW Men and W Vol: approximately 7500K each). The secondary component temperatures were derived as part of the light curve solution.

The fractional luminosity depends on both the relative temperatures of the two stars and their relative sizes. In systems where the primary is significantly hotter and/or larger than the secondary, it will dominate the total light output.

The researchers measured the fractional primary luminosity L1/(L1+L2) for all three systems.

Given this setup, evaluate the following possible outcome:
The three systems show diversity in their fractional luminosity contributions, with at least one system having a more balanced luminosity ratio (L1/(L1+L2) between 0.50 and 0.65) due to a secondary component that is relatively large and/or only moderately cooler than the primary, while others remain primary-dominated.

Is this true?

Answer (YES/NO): NO